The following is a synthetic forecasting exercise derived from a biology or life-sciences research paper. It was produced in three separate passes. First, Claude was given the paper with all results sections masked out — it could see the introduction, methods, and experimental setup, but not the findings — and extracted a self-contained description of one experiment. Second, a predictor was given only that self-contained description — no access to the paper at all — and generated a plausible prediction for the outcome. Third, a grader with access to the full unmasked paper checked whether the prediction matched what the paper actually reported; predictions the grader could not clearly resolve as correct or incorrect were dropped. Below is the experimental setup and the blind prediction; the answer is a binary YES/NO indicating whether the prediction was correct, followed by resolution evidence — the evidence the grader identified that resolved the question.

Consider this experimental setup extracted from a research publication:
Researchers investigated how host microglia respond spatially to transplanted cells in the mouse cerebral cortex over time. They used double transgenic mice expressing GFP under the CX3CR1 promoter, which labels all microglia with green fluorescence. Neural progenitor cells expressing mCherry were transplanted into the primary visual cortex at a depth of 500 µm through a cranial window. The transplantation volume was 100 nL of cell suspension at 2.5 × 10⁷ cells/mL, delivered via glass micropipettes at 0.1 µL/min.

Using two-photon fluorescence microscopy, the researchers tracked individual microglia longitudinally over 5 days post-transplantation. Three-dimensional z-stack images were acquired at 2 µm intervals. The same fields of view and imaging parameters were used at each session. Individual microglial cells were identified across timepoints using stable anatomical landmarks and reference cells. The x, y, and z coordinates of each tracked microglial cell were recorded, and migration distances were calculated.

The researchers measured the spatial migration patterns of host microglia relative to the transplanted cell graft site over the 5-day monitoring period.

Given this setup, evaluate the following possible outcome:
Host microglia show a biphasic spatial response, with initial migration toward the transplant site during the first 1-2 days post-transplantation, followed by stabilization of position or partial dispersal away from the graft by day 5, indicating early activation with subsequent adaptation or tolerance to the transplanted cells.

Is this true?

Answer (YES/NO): NO